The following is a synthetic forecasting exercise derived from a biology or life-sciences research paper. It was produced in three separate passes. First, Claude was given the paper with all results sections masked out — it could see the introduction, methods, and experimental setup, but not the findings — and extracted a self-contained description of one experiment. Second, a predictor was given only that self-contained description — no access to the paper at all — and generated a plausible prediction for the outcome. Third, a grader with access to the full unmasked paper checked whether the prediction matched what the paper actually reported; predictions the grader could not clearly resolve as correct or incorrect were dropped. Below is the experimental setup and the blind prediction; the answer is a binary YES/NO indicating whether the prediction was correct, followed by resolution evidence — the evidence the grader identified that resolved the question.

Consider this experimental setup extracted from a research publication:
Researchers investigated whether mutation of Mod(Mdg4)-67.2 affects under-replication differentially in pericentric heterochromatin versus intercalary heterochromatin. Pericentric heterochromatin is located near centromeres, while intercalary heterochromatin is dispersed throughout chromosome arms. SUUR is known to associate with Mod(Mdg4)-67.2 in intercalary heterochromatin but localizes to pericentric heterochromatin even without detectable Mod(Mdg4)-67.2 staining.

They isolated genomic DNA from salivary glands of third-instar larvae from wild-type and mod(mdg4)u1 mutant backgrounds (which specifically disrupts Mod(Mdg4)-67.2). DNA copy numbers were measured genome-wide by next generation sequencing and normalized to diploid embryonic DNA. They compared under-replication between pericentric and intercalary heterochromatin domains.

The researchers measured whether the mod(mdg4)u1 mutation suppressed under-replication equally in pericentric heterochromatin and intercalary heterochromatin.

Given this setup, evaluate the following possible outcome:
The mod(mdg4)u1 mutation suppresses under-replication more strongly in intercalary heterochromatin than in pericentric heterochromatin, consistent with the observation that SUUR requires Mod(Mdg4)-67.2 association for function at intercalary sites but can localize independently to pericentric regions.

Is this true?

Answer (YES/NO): YES